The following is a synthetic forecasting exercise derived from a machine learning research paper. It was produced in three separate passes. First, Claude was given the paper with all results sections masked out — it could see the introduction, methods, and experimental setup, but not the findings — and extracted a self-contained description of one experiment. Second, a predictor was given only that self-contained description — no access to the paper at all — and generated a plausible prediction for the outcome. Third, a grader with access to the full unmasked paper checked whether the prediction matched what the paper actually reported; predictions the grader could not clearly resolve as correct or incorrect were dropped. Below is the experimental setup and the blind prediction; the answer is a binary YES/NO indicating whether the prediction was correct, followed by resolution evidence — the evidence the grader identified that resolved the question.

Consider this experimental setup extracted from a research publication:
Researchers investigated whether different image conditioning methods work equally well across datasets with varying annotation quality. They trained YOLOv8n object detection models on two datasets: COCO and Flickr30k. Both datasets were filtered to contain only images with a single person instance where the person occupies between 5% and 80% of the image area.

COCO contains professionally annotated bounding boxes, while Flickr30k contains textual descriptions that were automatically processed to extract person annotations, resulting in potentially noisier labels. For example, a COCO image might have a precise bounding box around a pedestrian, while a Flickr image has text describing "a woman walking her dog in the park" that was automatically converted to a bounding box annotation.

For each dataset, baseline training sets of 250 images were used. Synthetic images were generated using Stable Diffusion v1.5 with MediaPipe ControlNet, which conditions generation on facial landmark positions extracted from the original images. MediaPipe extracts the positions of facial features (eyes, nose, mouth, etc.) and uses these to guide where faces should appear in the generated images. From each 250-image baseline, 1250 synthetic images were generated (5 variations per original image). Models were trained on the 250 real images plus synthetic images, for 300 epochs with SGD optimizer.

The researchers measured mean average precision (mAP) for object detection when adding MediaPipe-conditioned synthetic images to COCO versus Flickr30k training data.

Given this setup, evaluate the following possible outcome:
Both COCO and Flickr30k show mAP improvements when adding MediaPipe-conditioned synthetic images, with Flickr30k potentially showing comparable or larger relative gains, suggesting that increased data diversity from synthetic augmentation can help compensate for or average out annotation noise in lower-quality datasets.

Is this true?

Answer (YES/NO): NO